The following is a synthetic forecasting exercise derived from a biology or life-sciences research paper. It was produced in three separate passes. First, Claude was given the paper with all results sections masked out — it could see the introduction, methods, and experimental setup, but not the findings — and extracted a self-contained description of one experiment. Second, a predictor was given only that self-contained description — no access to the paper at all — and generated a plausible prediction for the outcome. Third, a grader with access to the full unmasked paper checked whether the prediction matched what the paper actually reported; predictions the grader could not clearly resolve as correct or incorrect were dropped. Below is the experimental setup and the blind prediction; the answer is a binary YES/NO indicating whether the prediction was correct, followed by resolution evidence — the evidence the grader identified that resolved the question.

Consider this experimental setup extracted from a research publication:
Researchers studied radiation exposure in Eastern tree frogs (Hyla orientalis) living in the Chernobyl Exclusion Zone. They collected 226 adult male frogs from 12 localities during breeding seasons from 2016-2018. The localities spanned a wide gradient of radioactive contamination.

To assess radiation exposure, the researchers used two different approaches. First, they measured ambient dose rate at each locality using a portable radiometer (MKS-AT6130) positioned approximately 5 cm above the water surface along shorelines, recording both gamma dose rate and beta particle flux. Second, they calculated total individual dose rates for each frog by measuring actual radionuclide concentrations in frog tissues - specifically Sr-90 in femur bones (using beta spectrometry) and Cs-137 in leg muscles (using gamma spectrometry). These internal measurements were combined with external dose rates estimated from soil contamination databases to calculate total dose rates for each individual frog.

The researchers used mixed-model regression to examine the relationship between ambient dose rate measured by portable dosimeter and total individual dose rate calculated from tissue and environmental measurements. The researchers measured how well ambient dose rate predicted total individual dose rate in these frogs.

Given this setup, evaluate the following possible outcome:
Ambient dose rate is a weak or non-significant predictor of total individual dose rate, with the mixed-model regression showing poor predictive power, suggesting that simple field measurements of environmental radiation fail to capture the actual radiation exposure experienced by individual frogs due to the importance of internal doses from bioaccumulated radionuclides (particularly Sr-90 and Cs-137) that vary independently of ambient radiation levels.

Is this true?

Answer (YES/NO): NO